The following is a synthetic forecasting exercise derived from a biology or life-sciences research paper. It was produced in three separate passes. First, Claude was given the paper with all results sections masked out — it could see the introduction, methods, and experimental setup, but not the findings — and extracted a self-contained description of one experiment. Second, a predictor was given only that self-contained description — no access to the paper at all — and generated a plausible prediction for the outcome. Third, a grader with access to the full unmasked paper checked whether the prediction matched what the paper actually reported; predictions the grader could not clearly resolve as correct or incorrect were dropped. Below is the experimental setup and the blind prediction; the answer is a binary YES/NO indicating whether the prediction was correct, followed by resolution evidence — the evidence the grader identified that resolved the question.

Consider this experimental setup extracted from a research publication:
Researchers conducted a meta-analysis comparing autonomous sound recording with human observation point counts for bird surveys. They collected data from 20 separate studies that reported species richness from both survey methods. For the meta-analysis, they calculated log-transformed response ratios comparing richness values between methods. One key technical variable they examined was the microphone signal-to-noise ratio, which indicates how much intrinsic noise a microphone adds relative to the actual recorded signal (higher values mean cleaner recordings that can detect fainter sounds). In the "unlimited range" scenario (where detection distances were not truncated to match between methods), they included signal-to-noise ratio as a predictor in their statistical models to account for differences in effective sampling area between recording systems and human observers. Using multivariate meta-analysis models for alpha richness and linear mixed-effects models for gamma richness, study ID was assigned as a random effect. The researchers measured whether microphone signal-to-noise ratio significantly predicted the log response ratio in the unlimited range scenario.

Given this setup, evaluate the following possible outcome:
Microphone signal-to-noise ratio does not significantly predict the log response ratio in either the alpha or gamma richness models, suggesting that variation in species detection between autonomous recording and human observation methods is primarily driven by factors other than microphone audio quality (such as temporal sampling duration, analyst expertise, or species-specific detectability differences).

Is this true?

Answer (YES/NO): NO